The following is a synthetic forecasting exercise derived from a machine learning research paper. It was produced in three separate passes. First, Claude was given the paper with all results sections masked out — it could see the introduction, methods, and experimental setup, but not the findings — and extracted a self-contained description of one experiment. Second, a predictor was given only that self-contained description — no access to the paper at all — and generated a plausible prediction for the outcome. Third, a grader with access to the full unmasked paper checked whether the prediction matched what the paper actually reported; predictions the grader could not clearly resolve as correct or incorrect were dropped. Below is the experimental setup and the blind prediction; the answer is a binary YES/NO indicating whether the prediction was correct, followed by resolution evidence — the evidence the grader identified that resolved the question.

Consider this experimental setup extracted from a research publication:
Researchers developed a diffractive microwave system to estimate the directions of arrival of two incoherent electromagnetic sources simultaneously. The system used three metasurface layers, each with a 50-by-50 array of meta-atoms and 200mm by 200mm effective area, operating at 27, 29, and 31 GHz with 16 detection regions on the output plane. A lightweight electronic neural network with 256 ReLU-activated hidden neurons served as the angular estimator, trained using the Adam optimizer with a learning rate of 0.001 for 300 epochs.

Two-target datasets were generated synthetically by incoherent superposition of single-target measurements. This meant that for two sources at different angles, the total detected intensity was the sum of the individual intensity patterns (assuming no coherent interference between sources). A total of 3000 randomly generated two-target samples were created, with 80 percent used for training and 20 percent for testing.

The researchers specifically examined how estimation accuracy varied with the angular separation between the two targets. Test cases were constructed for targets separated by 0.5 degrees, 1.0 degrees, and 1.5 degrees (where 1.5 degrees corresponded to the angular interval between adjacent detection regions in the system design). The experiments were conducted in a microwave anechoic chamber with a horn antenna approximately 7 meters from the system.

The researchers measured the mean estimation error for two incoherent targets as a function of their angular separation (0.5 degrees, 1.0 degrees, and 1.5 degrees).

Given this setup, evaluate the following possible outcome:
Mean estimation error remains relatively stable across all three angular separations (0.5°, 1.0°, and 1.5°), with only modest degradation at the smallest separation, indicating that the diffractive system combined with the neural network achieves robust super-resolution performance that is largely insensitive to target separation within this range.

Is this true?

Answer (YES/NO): NO